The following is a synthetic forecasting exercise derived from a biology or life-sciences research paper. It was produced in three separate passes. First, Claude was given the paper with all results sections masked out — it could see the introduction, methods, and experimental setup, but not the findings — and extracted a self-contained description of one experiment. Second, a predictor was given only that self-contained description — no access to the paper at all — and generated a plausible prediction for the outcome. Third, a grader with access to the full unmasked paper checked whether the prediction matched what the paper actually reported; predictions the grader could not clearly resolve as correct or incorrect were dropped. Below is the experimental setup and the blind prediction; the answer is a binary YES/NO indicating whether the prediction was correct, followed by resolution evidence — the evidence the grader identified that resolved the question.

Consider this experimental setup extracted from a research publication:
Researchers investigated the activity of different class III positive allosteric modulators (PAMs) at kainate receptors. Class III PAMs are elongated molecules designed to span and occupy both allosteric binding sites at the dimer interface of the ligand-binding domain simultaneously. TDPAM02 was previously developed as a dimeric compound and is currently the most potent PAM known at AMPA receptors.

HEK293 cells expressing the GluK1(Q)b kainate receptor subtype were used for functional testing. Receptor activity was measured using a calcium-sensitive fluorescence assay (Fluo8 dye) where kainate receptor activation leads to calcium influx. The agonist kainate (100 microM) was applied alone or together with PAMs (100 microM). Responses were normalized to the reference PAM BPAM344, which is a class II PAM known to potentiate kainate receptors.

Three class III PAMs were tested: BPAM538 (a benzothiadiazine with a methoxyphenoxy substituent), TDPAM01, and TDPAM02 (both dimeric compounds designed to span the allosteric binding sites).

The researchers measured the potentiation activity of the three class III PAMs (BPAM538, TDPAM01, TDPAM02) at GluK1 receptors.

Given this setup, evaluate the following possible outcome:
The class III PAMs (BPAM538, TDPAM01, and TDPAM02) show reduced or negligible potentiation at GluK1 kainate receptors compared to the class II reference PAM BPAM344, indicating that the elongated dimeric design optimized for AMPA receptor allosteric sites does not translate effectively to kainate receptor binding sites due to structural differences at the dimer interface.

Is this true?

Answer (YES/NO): NO